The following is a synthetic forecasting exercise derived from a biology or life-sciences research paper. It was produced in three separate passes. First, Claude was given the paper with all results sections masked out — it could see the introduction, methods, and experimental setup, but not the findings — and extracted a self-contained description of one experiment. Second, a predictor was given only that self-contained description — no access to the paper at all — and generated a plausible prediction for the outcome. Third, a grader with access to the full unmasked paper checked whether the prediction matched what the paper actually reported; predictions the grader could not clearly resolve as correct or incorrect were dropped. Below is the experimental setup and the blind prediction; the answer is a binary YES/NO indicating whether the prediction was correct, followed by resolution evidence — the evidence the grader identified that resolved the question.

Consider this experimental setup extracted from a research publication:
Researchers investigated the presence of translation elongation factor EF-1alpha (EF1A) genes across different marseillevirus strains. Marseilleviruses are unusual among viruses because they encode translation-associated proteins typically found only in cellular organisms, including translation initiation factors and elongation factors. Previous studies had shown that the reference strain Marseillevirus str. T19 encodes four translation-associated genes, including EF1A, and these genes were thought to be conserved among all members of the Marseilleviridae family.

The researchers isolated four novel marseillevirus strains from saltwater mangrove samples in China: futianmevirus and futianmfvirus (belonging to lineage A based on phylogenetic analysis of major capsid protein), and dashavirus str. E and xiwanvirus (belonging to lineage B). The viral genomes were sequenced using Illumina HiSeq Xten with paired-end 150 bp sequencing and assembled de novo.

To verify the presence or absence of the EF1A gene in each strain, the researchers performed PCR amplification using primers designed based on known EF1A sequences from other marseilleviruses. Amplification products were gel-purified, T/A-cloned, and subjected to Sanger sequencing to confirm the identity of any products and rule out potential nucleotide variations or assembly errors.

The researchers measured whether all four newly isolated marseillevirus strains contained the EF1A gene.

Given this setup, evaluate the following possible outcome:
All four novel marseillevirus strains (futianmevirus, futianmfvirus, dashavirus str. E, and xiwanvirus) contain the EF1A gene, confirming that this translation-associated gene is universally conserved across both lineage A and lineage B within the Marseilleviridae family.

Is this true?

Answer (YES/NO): NO